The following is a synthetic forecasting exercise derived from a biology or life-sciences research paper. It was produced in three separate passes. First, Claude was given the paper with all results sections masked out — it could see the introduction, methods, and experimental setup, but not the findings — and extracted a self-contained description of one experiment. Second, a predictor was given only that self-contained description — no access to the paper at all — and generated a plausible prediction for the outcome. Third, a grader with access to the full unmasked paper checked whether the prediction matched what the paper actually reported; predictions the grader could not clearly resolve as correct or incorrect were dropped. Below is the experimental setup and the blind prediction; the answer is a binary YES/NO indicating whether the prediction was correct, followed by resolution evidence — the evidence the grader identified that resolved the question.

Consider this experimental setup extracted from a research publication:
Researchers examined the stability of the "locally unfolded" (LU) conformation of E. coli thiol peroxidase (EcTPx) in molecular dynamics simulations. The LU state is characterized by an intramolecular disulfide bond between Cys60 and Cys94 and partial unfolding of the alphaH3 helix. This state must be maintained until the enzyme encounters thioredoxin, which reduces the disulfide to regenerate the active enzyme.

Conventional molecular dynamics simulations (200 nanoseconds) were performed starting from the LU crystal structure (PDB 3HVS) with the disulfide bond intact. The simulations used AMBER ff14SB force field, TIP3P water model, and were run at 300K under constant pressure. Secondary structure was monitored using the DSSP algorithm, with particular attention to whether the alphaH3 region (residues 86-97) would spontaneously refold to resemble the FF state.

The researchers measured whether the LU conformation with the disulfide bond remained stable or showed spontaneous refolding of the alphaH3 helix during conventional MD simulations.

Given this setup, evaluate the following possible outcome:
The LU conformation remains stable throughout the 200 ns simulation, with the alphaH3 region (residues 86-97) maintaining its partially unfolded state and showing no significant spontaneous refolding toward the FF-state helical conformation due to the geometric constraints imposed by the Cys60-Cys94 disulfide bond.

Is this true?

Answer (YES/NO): YES